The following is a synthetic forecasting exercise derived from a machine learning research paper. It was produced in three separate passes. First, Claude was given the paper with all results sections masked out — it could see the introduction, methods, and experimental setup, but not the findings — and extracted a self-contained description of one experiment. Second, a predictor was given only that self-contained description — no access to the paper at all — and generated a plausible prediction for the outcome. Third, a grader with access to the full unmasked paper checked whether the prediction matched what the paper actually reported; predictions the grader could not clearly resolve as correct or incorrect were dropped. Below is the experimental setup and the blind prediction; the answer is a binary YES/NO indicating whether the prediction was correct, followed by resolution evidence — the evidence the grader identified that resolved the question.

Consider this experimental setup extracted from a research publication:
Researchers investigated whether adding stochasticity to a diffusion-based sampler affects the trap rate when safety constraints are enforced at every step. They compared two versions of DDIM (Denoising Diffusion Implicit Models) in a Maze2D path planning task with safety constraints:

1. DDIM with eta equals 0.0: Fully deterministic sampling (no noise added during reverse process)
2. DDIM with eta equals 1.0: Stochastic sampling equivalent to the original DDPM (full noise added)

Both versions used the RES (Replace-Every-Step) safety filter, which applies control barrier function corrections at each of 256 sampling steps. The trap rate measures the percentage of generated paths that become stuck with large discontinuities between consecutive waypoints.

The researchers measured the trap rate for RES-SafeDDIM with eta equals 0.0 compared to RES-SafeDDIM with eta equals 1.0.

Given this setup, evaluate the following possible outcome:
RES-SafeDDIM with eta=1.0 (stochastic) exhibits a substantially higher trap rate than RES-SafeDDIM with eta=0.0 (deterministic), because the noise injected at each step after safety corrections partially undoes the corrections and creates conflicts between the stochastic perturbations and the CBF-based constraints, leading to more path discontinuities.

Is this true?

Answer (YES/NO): NO